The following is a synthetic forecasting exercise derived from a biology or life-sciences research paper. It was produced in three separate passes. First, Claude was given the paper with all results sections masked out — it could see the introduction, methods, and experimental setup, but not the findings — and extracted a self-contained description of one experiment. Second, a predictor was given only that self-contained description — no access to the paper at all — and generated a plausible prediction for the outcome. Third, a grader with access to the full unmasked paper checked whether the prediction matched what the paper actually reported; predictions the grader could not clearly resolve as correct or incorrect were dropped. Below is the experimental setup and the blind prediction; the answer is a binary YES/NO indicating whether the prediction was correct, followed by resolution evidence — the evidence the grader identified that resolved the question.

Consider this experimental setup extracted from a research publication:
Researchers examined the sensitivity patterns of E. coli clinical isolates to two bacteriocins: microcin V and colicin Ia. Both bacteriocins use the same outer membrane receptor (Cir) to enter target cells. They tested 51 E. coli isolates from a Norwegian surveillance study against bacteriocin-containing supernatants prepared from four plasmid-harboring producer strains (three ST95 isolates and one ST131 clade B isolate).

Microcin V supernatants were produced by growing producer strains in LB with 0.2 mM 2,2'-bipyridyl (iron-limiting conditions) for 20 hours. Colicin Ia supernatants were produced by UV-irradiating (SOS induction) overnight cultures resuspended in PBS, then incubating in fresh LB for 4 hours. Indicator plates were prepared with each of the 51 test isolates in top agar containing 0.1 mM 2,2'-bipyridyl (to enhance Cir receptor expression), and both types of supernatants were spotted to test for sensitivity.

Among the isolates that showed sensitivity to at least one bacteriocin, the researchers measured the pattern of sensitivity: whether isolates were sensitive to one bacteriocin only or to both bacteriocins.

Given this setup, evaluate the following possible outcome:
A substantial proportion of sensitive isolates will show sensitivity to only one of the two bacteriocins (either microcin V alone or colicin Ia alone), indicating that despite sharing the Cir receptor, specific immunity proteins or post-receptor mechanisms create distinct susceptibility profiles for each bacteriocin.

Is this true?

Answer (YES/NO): YES